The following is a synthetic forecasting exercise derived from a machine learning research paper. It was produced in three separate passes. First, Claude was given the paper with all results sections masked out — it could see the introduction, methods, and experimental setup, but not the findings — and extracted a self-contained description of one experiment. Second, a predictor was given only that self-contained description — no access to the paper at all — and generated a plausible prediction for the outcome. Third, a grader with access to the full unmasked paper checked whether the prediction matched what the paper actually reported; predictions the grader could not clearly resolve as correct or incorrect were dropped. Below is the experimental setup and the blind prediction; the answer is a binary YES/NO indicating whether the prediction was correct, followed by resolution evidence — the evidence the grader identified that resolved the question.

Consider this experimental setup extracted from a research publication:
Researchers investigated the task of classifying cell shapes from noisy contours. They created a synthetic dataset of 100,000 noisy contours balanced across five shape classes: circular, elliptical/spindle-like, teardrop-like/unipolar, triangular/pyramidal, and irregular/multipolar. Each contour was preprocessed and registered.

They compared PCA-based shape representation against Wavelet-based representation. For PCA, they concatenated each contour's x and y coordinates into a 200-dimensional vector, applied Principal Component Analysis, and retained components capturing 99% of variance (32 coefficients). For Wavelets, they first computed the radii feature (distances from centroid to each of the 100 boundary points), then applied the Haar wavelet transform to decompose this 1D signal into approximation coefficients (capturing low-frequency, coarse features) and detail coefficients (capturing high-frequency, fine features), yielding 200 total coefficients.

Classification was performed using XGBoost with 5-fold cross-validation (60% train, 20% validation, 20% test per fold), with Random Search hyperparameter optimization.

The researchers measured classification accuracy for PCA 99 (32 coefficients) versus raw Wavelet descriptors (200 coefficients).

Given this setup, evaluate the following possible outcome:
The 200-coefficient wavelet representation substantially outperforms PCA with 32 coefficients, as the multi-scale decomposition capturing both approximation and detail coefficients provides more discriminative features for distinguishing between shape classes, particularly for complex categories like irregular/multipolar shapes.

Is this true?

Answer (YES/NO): NO